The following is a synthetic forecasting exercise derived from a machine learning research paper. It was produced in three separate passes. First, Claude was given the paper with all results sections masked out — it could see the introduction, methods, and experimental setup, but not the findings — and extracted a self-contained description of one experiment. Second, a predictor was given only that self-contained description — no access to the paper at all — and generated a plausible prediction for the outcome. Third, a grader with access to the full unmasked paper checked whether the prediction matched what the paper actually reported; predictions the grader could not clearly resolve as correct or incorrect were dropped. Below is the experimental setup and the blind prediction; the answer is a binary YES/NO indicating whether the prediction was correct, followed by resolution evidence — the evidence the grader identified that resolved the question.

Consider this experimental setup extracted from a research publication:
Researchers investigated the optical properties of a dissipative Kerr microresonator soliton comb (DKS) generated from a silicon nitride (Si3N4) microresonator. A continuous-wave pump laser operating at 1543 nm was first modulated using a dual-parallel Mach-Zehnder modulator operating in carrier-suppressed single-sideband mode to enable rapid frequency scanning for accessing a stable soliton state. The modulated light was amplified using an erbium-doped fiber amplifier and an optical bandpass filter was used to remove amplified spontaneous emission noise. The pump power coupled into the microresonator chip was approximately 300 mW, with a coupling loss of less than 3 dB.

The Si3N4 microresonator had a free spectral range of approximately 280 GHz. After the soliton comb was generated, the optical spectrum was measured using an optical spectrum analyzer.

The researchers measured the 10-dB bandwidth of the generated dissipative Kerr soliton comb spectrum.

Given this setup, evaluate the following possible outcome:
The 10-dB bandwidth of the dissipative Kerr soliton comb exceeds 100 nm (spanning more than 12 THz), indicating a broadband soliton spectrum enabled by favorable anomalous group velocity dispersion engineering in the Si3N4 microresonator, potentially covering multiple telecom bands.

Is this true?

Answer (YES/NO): NO